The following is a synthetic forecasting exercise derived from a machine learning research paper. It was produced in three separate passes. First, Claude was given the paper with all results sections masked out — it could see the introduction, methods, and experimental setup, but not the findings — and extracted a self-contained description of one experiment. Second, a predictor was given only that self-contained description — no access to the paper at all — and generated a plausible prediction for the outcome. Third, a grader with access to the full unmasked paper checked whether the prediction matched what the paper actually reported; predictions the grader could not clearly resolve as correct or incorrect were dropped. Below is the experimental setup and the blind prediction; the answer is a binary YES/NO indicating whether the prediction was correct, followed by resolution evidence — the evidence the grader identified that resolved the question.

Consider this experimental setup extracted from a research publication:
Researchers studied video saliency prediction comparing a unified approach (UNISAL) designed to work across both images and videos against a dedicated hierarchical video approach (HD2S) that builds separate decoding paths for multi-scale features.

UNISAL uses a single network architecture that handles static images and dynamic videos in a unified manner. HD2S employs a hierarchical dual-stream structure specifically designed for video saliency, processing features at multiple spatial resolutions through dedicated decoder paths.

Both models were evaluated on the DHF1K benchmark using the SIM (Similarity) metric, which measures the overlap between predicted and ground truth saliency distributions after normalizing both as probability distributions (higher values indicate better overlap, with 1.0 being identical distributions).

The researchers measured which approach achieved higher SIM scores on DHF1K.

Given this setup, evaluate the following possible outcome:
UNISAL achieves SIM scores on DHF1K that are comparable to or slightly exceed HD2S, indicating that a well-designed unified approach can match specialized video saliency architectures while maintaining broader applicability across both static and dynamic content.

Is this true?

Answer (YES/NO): NO